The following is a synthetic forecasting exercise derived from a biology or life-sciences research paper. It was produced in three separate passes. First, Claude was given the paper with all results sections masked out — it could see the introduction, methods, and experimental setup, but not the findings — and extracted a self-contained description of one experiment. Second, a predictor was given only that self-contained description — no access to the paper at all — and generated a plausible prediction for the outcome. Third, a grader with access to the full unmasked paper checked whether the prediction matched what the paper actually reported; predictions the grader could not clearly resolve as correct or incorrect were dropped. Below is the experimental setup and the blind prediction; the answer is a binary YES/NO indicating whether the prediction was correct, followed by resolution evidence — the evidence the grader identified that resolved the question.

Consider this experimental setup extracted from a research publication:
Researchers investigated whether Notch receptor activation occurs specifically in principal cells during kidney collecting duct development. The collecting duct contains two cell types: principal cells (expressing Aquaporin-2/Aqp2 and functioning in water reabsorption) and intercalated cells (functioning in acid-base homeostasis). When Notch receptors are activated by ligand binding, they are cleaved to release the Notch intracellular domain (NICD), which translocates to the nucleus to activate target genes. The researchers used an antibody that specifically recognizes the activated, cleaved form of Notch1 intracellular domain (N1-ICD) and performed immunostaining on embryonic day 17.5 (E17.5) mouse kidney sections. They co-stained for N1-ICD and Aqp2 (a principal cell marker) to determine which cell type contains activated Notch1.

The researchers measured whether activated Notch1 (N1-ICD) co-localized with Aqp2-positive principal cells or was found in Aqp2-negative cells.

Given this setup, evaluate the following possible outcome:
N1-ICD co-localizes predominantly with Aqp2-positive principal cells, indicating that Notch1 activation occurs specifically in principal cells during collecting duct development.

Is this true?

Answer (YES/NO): YES